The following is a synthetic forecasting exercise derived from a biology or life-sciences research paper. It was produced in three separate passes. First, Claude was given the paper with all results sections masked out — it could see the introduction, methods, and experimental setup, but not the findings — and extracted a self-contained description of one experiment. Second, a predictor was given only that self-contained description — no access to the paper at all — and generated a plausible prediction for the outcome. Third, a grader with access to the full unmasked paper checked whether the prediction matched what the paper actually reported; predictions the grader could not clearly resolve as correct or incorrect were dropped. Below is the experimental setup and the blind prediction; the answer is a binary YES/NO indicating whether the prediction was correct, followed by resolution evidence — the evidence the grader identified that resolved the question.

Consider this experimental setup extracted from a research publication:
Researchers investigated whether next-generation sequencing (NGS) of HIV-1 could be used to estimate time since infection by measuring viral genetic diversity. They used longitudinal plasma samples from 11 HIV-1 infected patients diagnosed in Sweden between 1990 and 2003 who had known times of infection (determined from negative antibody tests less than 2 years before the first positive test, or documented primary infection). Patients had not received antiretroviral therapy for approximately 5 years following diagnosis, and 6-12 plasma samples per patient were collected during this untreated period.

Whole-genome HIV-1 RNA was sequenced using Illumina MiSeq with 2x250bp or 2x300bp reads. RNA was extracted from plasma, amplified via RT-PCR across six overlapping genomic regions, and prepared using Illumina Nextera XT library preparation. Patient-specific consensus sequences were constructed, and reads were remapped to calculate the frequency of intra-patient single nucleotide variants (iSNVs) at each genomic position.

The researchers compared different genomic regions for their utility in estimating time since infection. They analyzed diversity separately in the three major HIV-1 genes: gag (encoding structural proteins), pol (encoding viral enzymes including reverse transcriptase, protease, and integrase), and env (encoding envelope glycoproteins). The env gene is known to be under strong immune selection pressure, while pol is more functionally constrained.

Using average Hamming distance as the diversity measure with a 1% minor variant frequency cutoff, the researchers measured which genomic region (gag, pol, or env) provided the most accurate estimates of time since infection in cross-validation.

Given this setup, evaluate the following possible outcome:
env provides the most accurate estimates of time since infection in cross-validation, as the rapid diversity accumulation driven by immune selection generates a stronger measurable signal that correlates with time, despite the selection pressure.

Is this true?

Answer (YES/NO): NO